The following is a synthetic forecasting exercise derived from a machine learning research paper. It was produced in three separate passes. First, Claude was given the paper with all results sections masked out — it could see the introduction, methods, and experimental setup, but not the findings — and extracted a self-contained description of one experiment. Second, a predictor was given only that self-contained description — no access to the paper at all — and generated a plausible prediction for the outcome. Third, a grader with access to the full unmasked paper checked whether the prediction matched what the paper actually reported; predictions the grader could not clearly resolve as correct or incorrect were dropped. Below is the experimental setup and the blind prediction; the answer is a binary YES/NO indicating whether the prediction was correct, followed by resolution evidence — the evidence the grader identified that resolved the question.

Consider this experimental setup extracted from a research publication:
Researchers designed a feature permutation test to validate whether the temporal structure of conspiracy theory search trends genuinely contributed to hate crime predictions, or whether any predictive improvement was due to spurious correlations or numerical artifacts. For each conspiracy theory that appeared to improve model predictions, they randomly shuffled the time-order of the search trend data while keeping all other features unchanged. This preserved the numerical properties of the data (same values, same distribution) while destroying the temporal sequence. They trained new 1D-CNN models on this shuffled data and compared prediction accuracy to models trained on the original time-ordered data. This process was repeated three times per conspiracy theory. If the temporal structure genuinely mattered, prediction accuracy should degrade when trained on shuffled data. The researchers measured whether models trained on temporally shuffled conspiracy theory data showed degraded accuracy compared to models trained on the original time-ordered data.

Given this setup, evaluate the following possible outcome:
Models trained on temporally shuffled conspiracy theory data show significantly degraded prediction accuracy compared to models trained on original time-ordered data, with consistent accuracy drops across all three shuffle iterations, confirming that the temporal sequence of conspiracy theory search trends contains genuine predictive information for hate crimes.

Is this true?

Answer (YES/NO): NO